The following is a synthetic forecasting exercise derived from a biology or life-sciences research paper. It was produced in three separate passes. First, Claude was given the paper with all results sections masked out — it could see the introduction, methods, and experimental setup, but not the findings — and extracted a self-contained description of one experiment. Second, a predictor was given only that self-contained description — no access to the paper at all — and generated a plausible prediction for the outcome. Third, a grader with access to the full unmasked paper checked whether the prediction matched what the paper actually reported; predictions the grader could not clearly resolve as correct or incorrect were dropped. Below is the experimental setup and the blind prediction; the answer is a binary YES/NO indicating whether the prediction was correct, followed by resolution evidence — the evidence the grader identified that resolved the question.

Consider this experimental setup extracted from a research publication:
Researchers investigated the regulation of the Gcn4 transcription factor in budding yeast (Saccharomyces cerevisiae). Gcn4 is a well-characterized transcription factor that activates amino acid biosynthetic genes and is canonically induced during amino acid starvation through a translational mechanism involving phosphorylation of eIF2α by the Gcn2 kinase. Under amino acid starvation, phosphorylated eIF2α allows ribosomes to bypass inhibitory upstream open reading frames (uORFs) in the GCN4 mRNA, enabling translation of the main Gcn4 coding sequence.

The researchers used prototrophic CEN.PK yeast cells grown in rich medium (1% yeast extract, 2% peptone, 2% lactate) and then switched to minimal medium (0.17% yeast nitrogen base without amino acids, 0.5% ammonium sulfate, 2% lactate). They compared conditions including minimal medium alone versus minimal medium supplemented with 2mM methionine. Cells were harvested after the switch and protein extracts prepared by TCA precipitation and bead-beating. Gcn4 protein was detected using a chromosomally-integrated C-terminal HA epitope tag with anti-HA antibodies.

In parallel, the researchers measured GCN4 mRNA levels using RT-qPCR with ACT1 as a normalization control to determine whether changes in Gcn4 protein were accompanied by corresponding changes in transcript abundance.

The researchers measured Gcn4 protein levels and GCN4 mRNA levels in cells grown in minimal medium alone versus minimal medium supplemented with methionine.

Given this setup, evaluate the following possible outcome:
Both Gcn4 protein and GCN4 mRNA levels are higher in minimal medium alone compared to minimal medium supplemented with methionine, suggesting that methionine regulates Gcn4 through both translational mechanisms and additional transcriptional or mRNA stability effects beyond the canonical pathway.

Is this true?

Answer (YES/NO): NO